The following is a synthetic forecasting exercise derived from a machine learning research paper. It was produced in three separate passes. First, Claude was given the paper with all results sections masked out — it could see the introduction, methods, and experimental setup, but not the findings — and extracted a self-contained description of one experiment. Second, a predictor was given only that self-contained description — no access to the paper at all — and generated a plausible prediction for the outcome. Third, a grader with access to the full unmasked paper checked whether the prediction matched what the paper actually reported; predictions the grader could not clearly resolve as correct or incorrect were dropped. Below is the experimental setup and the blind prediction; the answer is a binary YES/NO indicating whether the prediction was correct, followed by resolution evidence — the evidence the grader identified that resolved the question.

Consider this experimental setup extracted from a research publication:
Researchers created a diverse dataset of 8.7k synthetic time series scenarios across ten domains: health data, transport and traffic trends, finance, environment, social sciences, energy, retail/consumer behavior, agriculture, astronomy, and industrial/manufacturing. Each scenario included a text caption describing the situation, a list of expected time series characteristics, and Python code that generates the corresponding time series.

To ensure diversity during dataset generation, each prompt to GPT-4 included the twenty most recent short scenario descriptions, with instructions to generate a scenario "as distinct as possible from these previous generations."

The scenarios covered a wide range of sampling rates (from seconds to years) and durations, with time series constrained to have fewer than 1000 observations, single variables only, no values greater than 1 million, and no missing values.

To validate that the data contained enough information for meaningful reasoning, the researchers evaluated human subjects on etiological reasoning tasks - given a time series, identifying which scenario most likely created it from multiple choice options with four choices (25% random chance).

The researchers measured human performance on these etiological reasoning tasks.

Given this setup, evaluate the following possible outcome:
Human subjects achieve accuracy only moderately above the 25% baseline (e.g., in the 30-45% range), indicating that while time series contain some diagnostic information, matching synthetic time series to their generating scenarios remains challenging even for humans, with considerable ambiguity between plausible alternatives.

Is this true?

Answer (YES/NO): NO